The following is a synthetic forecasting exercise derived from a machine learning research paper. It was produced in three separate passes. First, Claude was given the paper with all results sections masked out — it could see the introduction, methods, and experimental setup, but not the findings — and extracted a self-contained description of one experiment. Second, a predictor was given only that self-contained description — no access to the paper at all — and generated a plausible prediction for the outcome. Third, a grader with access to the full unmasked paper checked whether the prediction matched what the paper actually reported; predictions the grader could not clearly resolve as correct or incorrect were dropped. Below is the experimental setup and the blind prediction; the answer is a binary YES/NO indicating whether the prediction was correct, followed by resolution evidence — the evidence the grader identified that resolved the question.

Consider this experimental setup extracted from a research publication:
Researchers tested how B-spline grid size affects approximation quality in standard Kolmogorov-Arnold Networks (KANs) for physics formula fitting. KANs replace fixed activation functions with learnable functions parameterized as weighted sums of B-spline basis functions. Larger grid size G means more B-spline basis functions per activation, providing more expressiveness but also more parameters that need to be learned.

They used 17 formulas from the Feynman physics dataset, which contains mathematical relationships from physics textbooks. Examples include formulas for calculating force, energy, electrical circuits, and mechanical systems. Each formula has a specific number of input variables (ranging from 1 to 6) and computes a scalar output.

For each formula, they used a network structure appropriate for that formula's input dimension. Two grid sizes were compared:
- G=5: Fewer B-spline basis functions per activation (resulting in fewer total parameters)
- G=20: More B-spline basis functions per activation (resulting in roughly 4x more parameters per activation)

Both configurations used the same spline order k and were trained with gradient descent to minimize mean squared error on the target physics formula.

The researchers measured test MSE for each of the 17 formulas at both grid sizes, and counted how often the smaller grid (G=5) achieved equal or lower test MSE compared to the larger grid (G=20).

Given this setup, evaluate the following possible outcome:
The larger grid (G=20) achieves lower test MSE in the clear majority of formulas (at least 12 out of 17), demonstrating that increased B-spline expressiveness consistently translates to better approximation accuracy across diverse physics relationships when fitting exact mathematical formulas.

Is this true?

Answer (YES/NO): NO